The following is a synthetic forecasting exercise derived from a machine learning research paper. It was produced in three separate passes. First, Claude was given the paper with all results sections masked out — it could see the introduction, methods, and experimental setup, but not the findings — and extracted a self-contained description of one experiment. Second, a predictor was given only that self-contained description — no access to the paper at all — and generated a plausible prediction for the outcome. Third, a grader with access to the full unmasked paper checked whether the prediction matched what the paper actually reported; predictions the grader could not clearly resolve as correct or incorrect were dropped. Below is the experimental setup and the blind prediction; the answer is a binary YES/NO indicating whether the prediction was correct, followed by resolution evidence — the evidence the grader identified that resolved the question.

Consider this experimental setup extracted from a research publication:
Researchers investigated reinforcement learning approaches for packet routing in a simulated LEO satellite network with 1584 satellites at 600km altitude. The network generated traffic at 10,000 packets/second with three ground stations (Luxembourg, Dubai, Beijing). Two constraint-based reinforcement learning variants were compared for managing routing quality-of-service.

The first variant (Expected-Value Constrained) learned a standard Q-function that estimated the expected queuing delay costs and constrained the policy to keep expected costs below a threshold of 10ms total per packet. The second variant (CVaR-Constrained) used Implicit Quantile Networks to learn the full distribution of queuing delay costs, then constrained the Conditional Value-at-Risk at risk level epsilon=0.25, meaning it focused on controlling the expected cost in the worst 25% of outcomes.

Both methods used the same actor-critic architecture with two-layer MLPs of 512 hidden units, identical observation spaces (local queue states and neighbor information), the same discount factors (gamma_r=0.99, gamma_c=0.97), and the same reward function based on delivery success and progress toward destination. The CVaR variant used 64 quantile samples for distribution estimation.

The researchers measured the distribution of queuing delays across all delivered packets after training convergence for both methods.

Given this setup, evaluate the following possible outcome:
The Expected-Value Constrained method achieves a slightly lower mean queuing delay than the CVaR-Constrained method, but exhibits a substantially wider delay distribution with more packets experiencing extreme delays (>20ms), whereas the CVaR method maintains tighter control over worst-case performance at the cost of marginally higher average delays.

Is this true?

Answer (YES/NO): NO